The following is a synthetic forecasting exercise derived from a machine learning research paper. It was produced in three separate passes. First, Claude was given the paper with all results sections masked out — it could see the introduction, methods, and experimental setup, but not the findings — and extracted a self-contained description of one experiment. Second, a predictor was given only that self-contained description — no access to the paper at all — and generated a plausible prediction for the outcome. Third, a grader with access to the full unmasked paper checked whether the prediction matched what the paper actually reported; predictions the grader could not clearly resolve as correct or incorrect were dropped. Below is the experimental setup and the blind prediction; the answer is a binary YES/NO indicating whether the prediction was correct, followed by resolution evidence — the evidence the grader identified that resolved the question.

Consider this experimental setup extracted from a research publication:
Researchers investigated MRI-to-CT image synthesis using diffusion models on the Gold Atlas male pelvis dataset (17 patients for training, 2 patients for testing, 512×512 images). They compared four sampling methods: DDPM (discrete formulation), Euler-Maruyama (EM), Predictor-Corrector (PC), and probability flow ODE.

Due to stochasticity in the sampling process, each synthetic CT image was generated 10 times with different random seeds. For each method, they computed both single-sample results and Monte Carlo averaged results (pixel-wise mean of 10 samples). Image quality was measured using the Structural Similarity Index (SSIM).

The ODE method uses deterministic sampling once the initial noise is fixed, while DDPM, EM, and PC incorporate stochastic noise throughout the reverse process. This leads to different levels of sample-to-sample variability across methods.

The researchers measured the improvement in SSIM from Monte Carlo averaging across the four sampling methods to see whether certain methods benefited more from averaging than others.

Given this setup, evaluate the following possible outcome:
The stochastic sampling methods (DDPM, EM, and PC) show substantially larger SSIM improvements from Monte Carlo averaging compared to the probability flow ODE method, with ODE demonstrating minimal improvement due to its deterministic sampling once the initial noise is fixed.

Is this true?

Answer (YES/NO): NO